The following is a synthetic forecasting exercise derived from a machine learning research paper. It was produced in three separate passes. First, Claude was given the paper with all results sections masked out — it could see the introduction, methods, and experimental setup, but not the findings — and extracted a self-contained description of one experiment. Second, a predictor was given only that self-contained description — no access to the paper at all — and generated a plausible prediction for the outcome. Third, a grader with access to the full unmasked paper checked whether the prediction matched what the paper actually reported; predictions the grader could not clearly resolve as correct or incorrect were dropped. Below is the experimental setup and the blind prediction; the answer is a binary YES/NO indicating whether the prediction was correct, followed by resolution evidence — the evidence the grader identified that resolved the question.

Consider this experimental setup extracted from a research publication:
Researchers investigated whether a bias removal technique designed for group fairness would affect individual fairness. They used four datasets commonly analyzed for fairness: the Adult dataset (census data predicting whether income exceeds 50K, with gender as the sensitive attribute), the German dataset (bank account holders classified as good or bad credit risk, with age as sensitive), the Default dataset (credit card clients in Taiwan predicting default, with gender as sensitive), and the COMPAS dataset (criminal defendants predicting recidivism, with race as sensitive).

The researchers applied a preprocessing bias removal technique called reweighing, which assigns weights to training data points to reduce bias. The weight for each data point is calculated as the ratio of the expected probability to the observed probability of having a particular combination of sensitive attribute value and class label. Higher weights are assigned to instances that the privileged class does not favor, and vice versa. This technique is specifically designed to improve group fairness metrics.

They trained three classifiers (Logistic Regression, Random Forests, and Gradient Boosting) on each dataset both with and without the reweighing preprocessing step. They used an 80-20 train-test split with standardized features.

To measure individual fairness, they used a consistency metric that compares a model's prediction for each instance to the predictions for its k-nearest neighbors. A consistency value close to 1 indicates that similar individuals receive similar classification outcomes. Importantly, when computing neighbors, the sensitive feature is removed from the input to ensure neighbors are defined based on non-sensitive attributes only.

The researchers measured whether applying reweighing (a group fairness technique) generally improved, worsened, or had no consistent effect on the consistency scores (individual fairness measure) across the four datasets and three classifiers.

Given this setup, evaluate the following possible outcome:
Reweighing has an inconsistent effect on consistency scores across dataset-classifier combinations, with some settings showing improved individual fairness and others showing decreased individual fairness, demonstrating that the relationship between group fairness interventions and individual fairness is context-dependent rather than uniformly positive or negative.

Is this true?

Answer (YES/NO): YES